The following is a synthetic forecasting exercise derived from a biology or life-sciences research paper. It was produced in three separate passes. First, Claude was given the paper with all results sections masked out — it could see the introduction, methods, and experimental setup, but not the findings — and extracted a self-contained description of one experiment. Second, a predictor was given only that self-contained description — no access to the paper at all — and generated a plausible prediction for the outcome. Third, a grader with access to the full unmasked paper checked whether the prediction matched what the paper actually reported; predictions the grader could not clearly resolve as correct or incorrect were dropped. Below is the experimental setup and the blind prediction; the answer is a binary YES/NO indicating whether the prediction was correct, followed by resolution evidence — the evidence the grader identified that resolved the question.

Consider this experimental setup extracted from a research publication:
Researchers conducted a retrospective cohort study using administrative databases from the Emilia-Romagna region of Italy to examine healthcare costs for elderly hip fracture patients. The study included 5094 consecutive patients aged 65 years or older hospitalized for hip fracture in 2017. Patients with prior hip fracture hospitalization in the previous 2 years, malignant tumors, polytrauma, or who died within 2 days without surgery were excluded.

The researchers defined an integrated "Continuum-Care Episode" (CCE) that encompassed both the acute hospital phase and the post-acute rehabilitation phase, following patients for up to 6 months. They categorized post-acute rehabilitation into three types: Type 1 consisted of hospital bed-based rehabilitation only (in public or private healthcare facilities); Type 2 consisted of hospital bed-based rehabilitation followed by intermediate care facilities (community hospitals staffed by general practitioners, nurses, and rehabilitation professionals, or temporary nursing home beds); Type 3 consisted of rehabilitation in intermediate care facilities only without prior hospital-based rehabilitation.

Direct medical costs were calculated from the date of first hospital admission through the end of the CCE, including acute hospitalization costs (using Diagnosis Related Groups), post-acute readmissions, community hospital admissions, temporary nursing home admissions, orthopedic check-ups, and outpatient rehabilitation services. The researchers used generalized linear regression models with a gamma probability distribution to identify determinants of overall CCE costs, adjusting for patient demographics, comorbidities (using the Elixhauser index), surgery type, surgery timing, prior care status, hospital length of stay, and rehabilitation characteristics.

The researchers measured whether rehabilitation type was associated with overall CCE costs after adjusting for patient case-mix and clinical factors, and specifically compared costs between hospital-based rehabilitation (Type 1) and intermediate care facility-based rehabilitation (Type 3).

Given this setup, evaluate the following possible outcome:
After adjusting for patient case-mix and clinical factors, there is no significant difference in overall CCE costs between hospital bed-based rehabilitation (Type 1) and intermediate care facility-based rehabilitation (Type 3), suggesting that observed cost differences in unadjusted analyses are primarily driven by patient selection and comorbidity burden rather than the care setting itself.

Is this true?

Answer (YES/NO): NO